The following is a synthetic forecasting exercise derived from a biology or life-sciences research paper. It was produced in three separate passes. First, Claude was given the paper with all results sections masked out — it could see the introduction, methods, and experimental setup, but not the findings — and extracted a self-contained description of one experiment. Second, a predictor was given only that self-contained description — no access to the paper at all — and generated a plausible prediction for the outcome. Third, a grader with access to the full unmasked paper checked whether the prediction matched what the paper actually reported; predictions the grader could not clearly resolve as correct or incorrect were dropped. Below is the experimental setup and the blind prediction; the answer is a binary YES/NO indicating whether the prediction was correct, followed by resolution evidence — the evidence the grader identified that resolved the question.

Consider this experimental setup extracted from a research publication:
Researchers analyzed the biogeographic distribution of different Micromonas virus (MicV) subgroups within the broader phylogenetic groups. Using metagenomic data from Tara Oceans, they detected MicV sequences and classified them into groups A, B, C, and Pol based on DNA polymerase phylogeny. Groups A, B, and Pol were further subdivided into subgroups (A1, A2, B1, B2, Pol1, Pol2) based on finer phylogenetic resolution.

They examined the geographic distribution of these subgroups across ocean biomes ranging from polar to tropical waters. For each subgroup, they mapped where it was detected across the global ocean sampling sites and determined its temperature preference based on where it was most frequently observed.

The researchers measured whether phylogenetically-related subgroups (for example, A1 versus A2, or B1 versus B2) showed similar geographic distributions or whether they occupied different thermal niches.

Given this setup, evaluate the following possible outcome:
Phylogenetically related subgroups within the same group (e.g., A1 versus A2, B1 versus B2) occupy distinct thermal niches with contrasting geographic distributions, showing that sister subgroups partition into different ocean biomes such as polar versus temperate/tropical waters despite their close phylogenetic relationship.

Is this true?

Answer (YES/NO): NO